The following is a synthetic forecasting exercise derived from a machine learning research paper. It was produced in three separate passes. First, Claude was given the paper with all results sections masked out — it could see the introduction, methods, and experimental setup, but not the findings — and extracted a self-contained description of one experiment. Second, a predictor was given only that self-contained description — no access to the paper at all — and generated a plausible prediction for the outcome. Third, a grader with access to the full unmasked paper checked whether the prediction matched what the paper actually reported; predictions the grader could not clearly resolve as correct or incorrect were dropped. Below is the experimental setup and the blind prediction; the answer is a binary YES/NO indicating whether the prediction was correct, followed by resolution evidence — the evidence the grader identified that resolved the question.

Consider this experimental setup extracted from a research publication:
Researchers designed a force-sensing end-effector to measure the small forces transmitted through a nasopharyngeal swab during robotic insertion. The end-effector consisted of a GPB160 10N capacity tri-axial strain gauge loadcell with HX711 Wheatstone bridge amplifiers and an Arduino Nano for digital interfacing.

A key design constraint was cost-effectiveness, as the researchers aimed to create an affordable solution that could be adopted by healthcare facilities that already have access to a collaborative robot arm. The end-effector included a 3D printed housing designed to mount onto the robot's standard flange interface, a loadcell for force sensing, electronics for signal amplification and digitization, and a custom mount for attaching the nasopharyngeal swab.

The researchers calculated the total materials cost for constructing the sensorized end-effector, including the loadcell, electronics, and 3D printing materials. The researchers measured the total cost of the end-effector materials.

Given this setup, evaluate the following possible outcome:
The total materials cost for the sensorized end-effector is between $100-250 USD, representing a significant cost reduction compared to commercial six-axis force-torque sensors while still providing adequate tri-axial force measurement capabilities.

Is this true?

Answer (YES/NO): NO